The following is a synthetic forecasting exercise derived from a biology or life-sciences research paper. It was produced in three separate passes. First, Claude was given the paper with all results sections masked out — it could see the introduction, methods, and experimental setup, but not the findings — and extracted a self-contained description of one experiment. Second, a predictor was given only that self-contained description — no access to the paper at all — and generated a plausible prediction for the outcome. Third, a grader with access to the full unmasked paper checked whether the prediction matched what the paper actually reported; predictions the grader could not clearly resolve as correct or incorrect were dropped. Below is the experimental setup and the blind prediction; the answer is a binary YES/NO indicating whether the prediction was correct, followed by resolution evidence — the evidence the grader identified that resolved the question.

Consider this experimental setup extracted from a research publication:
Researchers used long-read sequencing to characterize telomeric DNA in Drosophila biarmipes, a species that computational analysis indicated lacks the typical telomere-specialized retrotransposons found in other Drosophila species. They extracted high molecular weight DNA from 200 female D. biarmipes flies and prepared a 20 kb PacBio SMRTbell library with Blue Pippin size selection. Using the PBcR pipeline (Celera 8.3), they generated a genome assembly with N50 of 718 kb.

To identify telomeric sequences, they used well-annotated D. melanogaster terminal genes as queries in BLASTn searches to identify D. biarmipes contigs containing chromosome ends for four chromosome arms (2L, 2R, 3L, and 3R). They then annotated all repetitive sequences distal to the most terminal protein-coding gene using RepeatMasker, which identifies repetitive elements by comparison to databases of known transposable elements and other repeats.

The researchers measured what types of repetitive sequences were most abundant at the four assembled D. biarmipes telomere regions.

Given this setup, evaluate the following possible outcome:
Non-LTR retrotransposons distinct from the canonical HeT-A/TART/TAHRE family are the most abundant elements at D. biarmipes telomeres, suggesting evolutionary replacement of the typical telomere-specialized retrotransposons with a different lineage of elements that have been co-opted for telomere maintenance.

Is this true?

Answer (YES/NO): NO